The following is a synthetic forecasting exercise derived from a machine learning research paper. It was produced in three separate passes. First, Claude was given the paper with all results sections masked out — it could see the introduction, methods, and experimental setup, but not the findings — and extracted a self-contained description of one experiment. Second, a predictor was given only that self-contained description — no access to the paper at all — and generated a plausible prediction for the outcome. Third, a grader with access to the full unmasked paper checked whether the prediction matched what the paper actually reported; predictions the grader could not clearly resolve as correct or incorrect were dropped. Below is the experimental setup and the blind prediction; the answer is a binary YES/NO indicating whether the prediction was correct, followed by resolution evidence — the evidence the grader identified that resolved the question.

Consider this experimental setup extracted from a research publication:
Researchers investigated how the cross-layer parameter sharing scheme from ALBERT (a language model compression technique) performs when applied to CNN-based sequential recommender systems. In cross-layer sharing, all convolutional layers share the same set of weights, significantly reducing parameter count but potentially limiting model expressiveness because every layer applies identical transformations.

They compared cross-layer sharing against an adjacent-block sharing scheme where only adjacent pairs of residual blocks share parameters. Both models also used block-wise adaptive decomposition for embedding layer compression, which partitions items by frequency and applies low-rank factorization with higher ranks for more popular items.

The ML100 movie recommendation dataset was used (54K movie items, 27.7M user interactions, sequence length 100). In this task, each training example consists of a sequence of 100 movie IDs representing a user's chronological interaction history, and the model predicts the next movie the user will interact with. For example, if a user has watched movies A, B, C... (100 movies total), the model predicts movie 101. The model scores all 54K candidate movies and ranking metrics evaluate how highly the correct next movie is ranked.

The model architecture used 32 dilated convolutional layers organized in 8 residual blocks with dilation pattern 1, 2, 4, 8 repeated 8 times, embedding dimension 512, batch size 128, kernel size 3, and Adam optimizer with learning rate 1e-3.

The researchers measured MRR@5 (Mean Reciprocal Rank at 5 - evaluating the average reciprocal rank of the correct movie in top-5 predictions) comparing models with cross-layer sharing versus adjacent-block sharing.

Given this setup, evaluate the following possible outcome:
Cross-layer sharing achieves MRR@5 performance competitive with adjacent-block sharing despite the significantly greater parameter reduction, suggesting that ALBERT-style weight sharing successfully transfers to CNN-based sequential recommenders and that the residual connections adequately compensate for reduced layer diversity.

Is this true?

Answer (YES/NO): NO